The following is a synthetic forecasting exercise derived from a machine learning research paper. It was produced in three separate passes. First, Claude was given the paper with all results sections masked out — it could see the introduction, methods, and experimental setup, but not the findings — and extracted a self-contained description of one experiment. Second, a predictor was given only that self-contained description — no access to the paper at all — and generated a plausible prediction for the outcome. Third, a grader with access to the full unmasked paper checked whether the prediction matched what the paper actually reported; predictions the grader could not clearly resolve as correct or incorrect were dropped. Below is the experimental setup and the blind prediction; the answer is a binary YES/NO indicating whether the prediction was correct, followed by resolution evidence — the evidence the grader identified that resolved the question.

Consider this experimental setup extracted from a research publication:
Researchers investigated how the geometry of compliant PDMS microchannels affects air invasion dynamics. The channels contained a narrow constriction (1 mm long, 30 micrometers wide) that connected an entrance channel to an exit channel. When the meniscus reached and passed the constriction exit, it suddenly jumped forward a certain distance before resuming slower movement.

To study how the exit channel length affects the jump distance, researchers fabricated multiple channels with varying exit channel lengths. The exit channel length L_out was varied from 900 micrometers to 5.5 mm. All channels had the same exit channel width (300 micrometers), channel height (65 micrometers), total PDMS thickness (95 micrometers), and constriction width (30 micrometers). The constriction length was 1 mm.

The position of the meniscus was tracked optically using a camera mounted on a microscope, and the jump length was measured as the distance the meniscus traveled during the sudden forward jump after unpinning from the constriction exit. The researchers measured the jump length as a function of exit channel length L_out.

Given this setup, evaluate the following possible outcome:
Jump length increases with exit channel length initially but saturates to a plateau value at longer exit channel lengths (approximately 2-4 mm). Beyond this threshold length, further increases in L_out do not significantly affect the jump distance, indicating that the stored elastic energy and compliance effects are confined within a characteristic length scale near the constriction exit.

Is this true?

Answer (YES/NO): NO